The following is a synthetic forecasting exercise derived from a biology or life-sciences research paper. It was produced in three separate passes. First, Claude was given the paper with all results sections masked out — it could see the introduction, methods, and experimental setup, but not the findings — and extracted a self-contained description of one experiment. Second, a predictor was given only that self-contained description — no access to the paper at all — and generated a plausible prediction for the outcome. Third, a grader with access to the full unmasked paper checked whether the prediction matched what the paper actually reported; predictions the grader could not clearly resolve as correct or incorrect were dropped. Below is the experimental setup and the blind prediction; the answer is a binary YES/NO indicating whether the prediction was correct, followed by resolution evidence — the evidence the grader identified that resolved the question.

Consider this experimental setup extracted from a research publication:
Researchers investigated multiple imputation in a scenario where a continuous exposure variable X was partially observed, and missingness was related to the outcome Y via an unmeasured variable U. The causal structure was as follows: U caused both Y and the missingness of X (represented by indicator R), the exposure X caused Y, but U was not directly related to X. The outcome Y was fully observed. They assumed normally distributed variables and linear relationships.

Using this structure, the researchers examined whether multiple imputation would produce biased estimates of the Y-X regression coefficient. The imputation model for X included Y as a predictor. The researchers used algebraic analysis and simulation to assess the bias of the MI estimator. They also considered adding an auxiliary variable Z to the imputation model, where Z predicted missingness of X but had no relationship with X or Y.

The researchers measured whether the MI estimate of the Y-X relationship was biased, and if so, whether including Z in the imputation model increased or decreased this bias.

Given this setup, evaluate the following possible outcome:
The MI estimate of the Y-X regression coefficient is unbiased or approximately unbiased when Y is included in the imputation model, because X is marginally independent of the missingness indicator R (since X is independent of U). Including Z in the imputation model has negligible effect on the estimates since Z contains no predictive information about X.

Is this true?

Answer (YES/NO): NO